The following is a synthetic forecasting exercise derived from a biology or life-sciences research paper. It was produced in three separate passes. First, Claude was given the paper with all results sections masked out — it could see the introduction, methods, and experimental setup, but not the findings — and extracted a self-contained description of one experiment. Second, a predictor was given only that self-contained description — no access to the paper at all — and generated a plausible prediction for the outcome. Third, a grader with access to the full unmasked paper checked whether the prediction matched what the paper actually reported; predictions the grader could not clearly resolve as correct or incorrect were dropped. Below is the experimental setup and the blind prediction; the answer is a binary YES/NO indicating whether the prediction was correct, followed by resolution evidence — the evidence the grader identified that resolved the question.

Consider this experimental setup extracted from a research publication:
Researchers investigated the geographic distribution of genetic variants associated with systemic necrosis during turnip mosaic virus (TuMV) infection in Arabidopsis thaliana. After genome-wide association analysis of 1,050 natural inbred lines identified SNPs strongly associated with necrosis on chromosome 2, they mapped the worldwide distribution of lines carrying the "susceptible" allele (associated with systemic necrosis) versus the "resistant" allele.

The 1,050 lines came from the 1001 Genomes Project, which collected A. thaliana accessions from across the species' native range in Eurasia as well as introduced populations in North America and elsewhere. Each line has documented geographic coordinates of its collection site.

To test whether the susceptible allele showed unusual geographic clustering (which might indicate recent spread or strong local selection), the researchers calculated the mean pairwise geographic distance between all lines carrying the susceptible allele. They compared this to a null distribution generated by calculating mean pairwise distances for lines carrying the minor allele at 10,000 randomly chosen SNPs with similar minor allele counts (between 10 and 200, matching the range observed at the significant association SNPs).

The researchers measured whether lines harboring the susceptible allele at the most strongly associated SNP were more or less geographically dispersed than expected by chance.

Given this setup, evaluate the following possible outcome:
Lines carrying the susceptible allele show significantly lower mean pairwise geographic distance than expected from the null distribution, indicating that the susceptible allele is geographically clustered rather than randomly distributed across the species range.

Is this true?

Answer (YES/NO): NO